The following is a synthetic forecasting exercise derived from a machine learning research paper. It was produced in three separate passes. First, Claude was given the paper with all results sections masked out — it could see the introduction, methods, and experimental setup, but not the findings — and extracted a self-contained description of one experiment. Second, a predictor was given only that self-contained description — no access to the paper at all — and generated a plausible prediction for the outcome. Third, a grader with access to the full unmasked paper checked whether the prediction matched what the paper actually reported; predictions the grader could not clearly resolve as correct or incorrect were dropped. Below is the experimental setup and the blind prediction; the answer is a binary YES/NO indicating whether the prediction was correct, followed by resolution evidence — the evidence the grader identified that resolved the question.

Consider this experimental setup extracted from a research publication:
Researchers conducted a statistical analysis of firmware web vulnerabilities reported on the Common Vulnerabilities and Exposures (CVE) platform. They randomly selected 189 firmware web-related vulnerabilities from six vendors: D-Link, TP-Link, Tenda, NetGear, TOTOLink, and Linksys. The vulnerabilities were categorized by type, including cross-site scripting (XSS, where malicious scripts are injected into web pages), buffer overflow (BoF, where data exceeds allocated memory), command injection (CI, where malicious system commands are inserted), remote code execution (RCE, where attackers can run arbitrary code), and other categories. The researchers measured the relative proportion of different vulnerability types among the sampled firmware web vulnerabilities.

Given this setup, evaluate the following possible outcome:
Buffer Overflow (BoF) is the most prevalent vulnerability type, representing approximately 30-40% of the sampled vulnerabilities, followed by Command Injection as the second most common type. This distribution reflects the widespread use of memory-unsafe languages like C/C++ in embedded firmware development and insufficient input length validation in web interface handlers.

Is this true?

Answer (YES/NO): NO